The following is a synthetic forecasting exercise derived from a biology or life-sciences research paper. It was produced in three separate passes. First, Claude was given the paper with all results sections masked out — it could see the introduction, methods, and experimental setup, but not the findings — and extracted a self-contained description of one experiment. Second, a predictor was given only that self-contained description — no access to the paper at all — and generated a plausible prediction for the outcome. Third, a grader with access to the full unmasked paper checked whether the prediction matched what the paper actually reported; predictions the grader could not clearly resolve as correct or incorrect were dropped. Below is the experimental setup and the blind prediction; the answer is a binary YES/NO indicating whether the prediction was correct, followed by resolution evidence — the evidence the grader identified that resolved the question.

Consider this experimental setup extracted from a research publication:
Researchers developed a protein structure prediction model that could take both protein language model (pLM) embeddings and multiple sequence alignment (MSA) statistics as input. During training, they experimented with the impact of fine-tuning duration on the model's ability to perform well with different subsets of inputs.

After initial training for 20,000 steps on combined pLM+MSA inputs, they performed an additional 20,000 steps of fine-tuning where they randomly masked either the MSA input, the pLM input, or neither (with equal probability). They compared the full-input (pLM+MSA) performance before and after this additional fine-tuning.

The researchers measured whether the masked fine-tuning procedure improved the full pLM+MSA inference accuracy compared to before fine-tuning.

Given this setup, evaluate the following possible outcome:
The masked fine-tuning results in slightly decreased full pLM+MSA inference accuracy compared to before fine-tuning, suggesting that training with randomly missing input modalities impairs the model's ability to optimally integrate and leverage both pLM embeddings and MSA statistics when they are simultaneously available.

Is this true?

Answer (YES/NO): NO